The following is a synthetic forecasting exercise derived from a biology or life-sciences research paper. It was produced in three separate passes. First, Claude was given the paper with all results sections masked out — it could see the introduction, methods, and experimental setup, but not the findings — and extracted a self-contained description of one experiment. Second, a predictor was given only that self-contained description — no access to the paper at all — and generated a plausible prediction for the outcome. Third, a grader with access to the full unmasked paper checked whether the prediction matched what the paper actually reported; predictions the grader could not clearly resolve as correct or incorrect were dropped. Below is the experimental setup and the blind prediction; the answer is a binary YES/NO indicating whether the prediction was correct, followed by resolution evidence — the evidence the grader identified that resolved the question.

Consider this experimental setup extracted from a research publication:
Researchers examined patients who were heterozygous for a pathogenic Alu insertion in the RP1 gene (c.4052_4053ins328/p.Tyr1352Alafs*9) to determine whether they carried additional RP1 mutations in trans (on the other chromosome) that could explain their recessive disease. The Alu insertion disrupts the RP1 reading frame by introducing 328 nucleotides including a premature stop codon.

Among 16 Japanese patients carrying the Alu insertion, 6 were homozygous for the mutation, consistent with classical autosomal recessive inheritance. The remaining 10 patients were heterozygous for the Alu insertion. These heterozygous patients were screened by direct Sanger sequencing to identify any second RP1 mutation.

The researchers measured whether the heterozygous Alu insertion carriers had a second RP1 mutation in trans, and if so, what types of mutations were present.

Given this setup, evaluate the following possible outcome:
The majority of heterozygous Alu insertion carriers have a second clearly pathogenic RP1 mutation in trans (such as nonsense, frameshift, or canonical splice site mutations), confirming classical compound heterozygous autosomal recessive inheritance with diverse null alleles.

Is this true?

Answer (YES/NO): NO